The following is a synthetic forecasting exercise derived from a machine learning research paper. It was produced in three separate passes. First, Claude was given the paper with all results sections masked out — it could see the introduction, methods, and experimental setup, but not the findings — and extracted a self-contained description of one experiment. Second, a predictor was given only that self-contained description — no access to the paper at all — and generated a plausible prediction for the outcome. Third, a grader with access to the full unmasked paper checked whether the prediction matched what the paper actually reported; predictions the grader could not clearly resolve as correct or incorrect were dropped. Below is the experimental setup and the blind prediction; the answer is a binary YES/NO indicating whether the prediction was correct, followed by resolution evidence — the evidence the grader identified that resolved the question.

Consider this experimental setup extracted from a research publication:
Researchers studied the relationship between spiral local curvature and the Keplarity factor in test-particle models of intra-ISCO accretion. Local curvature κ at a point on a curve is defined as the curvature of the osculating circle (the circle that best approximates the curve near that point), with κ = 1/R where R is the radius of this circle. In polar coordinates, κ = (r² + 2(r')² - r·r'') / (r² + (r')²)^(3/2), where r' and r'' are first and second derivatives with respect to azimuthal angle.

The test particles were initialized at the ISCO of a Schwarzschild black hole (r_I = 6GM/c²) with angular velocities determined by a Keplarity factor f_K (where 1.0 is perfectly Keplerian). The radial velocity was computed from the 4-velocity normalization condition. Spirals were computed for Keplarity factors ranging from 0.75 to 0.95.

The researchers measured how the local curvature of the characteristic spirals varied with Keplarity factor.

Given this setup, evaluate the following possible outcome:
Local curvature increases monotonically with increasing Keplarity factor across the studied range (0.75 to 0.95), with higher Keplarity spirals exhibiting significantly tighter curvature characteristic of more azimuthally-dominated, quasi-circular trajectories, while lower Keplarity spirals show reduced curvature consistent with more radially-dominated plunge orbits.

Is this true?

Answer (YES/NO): NO